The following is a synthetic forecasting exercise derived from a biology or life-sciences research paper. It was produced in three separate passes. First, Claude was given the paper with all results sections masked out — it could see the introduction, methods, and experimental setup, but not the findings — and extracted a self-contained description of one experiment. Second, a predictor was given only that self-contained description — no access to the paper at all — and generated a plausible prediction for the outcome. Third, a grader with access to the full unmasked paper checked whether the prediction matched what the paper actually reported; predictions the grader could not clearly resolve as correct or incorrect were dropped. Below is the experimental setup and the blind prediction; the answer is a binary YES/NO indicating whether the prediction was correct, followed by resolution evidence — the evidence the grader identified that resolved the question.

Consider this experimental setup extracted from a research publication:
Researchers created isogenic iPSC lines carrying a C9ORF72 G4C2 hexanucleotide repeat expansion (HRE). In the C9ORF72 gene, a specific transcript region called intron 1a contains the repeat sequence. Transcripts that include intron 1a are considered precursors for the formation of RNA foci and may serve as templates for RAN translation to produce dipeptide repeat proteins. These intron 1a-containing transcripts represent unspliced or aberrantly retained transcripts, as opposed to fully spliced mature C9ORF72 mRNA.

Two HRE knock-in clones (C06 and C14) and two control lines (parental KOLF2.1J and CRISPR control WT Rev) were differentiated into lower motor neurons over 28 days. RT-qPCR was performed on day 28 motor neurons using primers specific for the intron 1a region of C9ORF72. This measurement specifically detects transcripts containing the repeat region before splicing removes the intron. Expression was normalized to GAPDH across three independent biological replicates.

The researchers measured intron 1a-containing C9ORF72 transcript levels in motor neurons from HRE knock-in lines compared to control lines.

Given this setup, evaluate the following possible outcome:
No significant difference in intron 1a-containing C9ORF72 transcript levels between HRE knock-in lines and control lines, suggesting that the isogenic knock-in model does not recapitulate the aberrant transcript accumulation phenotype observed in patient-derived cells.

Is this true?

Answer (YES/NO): NO